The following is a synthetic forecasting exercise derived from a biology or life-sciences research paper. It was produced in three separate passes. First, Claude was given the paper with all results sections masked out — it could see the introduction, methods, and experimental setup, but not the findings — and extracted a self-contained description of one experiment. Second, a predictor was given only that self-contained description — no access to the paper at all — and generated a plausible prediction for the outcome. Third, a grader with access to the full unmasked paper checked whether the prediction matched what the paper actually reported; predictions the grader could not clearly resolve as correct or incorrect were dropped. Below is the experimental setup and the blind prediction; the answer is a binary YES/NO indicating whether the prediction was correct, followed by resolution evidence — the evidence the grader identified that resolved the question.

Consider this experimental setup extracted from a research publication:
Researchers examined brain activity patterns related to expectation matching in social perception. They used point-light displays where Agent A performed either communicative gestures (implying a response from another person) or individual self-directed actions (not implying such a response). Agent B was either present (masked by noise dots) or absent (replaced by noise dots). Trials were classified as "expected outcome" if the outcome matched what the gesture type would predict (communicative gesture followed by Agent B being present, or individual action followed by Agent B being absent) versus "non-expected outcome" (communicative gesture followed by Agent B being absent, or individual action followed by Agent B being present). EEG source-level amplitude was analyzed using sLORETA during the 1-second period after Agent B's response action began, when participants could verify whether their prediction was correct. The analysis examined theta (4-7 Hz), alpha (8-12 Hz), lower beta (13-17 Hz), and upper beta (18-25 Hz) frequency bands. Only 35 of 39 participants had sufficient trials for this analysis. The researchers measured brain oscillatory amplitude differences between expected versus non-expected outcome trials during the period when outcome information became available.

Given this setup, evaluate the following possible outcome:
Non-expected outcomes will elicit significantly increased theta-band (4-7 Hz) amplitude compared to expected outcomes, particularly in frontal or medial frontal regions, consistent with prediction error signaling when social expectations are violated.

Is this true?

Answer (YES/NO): NO